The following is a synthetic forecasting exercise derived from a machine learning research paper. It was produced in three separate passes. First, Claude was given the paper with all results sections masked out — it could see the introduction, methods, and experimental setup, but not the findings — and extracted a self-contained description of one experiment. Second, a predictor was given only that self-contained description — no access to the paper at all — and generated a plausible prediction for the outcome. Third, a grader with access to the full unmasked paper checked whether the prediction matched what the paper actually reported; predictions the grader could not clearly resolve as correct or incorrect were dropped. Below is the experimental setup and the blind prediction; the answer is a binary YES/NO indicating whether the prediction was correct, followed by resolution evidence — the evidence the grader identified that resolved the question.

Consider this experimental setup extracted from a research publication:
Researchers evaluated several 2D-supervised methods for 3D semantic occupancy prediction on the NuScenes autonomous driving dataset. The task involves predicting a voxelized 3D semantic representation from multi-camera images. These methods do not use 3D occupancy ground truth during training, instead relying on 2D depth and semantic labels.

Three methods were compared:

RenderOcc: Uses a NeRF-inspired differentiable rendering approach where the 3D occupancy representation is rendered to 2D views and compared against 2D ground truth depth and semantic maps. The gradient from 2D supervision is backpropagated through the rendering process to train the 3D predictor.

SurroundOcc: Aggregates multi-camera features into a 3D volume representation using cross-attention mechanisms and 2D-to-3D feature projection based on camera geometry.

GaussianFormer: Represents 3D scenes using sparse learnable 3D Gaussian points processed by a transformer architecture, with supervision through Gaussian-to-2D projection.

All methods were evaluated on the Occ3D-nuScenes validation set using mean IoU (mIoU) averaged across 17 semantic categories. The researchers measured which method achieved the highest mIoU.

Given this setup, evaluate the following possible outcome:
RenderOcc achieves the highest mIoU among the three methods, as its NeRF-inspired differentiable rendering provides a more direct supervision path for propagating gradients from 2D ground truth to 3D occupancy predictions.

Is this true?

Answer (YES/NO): YES